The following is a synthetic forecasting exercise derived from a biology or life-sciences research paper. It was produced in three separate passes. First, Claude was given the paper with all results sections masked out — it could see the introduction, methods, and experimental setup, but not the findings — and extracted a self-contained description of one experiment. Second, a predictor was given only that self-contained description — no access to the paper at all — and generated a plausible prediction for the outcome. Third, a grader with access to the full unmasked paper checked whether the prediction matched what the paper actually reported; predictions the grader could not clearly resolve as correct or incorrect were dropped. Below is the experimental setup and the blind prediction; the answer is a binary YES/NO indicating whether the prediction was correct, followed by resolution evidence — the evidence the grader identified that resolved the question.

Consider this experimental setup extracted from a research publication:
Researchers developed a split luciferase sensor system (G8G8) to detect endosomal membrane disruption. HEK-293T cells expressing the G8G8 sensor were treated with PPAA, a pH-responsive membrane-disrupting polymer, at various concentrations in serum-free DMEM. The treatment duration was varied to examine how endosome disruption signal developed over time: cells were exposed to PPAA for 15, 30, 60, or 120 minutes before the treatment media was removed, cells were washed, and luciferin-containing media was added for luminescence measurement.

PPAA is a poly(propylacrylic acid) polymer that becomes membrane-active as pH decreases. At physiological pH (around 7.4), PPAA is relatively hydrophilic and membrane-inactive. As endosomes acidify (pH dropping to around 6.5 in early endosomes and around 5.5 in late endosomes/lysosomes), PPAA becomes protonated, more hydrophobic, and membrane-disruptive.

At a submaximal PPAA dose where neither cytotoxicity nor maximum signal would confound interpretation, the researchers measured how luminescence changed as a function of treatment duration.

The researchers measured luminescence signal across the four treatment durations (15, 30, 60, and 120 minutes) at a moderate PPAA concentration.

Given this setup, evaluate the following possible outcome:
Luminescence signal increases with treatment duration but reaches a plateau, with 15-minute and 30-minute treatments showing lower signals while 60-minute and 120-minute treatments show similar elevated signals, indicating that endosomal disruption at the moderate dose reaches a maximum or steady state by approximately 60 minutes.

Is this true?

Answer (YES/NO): NO